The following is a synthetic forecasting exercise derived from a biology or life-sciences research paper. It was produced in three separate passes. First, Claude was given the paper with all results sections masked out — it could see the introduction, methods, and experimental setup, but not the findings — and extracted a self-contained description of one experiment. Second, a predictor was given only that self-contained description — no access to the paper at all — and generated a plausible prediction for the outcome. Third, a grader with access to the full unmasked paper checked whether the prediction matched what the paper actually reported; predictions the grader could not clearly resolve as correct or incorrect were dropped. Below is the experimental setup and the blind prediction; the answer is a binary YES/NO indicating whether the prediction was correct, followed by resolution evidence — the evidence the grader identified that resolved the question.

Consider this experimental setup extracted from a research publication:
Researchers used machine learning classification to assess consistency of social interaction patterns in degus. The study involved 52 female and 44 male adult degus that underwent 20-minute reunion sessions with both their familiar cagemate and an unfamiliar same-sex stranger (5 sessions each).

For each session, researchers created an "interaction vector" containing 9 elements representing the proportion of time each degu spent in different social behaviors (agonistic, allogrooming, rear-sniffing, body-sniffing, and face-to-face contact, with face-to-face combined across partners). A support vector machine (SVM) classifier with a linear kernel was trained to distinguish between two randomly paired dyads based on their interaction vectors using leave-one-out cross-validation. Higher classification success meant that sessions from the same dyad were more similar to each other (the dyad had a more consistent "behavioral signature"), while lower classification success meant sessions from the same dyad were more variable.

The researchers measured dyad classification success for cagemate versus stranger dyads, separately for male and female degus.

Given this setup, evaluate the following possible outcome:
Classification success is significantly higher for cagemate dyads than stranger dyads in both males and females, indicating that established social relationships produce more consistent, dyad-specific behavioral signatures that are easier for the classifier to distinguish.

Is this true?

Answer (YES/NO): NO